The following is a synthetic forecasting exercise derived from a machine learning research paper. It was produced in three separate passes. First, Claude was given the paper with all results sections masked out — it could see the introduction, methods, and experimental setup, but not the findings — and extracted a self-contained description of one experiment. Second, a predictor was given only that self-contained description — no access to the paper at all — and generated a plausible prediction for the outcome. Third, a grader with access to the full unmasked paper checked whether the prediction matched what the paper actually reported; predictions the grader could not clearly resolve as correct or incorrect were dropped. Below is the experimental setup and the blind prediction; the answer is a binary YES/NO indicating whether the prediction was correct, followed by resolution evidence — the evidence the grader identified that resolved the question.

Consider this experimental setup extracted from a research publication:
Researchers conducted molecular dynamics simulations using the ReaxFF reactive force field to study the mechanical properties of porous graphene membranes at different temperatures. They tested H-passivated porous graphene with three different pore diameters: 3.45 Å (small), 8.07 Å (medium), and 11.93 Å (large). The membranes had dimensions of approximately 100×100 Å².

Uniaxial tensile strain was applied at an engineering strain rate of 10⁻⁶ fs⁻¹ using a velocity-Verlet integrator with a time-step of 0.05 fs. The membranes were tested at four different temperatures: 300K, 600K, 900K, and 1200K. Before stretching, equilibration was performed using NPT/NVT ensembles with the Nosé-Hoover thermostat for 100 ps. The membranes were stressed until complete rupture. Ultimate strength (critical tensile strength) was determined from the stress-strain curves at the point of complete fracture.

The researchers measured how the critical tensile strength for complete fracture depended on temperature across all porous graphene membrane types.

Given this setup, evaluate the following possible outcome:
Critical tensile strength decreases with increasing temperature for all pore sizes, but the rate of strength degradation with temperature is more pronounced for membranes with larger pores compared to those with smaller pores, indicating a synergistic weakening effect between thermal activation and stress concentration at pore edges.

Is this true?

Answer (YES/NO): NO